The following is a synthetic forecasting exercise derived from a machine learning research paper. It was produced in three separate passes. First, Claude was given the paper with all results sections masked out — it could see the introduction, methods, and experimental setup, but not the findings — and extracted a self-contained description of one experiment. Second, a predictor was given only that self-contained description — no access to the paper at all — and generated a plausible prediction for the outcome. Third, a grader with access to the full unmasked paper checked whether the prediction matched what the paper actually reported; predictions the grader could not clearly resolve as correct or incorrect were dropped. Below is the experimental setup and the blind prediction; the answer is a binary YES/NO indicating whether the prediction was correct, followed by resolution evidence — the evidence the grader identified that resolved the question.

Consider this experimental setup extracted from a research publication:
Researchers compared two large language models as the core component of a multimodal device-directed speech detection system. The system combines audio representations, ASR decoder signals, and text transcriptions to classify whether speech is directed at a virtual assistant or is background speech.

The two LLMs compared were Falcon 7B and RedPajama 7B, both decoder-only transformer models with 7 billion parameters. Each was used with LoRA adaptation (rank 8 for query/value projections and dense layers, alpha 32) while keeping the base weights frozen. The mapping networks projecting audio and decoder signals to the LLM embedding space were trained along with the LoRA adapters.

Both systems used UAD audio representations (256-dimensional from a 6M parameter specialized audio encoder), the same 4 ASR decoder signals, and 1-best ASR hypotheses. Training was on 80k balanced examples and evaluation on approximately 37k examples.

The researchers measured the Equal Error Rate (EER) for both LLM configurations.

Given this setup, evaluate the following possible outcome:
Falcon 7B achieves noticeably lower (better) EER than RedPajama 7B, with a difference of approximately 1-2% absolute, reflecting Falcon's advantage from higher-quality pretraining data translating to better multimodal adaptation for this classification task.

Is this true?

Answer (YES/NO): NO